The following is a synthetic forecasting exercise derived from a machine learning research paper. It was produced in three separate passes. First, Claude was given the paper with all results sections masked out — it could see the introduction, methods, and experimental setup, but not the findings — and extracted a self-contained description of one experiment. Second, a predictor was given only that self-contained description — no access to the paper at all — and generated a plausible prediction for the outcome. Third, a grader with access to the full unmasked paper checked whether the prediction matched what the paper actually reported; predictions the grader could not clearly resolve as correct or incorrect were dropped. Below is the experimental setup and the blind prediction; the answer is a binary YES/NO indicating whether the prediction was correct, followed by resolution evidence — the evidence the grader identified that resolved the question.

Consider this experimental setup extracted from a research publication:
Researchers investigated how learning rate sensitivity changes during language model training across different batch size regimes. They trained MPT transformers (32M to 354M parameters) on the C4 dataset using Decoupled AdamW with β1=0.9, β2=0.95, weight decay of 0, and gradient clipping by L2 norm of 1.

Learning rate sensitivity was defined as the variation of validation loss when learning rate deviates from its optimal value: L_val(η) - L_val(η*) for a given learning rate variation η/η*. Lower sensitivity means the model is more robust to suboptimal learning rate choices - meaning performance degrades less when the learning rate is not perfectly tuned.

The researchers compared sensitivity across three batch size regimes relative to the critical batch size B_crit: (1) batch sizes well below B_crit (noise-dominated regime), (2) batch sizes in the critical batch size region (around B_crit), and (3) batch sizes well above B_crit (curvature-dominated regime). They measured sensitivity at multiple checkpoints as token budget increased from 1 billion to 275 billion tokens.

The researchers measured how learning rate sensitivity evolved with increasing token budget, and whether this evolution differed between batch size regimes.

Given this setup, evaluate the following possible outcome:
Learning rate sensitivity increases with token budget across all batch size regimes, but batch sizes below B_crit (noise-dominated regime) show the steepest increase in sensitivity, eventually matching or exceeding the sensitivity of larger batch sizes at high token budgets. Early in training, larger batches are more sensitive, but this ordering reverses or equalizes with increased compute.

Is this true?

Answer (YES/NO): NO